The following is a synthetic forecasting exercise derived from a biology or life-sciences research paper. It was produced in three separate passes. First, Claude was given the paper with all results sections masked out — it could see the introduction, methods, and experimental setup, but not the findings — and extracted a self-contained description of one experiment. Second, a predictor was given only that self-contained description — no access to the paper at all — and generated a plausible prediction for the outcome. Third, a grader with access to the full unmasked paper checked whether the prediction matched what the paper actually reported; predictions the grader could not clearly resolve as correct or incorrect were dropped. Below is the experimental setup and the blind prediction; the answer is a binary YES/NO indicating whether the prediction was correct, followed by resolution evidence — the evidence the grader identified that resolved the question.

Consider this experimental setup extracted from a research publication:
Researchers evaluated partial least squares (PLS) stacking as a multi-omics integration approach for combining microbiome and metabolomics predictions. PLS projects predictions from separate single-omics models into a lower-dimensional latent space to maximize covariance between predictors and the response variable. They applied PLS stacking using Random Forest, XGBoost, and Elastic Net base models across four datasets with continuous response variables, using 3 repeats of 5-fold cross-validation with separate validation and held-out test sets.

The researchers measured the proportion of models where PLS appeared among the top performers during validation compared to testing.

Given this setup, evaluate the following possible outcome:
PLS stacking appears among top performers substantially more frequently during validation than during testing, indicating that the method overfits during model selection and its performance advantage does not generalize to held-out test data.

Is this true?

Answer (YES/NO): YES